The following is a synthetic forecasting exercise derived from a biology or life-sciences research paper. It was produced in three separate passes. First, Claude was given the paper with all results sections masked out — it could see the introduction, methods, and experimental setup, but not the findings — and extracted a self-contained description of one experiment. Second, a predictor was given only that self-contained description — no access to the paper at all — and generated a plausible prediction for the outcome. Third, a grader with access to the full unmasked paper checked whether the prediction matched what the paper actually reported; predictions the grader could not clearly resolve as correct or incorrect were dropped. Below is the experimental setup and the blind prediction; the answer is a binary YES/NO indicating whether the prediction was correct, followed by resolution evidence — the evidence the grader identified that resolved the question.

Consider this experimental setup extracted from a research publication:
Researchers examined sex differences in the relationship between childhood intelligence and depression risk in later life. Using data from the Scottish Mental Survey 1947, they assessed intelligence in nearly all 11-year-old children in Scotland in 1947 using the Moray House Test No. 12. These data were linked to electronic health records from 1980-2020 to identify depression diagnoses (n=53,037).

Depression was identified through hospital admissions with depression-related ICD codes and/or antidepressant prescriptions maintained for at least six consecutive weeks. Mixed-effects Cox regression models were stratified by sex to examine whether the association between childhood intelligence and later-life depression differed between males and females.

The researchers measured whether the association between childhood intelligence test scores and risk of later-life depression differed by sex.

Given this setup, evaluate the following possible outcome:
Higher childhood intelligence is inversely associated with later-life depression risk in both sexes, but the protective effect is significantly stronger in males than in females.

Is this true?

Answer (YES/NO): NO